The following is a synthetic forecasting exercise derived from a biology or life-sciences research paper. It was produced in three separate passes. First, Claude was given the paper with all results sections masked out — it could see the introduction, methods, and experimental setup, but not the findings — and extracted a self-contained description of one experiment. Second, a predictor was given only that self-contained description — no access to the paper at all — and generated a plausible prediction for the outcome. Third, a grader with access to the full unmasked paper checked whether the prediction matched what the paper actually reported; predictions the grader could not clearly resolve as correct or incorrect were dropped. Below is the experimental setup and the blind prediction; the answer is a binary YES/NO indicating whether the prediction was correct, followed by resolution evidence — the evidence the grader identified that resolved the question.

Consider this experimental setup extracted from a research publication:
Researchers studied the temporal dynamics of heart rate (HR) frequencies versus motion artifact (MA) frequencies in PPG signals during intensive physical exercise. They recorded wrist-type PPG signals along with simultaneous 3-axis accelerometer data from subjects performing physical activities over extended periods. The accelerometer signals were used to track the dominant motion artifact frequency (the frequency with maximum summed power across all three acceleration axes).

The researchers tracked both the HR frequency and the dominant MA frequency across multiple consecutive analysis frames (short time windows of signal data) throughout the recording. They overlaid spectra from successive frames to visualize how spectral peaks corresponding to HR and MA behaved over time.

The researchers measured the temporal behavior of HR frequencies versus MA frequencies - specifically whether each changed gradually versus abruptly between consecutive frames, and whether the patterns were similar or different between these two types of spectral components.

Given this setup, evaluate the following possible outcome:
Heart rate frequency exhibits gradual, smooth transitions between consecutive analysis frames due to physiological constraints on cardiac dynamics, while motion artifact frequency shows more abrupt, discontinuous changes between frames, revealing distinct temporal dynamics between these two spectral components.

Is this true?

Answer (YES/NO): NO